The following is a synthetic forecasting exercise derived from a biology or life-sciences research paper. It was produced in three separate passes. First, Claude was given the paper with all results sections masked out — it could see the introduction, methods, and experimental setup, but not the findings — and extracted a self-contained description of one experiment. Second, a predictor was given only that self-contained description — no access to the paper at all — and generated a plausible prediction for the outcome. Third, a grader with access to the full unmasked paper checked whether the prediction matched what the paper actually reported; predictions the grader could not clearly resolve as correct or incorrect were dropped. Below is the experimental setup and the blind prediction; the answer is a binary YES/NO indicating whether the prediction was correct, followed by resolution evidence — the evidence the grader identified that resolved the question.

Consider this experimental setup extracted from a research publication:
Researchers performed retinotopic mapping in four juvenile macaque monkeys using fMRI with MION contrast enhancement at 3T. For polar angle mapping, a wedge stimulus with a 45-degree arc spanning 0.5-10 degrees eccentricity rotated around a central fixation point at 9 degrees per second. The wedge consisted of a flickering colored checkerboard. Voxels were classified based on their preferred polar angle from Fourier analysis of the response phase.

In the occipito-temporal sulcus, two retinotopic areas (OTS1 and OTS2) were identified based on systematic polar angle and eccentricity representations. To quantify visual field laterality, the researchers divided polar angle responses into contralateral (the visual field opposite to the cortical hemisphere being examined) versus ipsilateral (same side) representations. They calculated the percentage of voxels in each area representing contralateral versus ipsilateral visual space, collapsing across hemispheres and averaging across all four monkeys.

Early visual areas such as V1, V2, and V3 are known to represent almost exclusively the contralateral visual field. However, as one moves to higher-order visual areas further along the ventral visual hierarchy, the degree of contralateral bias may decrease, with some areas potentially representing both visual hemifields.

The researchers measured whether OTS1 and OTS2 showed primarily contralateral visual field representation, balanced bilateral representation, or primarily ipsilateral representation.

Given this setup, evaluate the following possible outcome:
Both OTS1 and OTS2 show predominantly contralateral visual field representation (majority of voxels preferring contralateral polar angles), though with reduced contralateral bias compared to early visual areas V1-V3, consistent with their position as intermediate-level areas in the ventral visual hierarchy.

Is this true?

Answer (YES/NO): NO